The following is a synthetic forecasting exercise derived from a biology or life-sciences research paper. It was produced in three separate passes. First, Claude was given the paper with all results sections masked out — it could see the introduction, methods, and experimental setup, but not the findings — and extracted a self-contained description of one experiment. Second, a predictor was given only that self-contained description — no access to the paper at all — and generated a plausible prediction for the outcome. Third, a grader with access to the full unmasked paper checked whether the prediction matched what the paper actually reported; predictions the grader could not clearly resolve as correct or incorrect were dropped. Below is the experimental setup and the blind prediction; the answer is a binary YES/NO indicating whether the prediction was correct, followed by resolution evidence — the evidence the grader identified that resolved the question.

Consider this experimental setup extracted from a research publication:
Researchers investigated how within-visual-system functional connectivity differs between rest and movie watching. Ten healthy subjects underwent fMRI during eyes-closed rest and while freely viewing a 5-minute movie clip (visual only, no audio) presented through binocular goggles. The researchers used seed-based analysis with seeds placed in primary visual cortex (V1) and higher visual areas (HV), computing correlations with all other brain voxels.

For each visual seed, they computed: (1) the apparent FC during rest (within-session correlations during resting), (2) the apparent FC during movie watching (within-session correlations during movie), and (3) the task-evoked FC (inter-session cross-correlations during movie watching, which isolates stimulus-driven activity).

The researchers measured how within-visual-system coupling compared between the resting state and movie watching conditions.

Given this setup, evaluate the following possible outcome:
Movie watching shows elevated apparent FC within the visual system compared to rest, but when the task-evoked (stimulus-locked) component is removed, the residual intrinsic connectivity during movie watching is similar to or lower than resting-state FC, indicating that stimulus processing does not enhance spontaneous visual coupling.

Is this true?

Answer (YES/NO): NO